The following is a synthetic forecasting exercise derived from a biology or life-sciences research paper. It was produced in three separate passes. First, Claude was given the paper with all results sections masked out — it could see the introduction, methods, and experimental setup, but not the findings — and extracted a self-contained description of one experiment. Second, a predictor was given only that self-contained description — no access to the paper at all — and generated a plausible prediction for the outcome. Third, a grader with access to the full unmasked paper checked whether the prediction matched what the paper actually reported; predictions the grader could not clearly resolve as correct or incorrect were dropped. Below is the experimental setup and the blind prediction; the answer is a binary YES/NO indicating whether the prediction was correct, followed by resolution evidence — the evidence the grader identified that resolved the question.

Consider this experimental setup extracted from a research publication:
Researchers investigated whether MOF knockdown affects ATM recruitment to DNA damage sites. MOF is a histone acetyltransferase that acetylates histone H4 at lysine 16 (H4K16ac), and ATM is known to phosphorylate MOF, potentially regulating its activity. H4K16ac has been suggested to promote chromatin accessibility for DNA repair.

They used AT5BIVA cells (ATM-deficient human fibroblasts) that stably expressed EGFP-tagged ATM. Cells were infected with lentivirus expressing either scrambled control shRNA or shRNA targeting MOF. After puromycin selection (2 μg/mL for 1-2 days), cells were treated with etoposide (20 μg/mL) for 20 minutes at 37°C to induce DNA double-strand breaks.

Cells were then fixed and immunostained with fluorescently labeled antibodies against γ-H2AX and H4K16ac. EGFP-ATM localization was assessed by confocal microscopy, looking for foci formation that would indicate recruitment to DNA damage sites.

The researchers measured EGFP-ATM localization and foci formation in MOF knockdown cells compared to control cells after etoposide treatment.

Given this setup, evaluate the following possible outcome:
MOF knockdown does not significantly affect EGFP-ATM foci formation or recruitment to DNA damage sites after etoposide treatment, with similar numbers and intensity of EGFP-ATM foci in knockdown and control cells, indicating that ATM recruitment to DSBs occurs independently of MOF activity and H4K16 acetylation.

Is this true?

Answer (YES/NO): NO